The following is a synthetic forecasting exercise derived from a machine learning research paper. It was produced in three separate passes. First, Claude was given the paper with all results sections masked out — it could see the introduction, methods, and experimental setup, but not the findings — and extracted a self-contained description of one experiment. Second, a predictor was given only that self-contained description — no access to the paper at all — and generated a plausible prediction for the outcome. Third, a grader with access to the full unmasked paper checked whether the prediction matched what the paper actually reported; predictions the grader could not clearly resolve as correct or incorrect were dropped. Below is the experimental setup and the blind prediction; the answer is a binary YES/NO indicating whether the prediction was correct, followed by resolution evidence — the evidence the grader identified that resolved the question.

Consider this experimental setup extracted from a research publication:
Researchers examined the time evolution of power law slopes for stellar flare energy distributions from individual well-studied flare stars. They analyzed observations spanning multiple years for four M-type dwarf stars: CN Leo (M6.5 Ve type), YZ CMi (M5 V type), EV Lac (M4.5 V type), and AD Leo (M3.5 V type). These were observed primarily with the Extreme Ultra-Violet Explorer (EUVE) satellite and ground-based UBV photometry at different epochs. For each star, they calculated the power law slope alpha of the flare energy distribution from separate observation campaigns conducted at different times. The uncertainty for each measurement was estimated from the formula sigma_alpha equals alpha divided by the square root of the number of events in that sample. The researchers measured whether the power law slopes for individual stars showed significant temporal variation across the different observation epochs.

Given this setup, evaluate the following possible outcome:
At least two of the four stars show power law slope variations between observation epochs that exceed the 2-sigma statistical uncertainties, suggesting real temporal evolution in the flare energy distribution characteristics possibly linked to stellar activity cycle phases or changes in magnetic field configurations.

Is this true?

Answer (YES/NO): NO